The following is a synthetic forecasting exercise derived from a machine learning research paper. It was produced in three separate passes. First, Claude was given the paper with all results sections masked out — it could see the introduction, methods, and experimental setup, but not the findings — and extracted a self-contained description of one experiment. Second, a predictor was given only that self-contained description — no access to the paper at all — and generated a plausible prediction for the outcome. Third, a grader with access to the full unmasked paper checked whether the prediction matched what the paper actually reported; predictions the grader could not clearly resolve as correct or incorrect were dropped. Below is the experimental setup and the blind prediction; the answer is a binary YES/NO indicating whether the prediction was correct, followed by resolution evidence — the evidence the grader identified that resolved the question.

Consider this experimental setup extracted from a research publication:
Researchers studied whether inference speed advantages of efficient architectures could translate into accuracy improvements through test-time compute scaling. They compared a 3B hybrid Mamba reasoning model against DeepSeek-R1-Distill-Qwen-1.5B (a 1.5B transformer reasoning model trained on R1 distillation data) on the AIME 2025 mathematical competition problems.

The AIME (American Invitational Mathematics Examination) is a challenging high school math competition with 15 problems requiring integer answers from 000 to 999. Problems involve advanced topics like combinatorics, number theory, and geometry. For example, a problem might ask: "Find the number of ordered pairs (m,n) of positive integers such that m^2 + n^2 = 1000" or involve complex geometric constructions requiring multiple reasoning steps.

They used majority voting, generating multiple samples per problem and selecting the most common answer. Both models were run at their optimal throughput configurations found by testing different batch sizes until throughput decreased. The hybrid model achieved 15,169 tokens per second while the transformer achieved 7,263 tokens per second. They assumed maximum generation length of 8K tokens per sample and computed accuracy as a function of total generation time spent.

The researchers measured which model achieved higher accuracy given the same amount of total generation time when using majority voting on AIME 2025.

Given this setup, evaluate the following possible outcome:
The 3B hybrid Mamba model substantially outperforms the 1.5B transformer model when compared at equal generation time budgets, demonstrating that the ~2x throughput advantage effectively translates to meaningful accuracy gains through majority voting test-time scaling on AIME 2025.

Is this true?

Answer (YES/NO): NO